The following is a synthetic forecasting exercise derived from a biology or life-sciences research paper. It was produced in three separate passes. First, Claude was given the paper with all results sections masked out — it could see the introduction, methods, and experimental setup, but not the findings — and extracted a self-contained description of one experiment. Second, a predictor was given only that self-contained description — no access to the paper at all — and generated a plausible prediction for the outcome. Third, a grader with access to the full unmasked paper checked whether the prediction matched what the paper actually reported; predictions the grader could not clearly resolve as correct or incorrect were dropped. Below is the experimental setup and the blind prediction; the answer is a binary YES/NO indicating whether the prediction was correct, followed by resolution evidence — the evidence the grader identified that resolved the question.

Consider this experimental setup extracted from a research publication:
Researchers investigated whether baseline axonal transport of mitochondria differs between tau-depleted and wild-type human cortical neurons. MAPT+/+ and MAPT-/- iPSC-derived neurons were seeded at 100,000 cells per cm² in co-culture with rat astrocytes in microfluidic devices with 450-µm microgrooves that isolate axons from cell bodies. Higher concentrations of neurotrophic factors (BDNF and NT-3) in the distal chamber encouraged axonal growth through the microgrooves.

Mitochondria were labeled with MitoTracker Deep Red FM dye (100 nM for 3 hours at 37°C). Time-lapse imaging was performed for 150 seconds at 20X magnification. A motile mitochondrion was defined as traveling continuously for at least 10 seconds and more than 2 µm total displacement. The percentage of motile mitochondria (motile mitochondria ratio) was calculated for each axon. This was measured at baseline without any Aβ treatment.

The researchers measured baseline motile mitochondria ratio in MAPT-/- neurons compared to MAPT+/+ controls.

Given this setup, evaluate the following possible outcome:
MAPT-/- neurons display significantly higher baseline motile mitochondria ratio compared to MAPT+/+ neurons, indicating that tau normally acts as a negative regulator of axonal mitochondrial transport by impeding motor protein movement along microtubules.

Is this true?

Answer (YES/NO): NO